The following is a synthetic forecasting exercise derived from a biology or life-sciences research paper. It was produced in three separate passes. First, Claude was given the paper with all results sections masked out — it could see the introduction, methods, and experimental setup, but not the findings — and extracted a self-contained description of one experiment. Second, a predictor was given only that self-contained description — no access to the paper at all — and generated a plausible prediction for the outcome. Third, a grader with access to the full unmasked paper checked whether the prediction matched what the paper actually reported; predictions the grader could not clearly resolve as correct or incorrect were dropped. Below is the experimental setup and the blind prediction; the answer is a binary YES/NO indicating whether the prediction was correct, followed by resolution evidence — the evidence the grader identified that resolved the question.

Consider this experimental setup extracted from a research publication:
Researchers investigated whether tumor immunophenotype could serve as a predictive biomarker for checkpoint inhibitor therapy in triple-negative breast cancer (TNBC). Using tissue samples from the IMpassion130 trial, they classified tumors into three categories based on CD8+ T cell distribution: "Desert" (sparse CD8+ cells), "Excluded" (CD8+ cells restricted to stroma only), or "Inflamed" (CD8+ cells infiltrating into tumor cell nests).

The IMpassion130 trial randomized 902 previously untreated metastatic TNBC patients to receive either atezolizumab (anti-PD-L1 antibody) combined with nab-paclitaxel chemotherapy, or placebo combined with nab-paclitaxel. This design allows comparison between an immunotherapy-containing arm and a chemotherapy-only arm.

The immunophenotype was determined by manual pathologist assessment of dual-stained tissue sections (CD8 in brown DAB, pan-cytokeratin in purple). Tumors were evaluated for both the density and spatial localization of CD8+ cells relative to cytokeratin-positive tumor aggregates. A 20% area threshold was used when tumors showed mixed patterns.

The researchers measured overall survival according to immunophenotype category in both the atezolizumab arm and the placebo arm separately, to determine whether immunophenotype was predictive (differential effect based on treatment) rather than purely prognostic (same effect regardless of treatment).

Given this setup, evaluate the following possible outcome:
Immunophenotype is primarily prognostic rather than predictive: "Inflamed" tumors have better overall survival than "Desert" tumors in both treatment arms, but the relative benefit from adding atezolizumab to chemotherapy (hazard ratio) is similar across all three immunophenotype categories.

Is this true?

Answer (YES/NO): NO